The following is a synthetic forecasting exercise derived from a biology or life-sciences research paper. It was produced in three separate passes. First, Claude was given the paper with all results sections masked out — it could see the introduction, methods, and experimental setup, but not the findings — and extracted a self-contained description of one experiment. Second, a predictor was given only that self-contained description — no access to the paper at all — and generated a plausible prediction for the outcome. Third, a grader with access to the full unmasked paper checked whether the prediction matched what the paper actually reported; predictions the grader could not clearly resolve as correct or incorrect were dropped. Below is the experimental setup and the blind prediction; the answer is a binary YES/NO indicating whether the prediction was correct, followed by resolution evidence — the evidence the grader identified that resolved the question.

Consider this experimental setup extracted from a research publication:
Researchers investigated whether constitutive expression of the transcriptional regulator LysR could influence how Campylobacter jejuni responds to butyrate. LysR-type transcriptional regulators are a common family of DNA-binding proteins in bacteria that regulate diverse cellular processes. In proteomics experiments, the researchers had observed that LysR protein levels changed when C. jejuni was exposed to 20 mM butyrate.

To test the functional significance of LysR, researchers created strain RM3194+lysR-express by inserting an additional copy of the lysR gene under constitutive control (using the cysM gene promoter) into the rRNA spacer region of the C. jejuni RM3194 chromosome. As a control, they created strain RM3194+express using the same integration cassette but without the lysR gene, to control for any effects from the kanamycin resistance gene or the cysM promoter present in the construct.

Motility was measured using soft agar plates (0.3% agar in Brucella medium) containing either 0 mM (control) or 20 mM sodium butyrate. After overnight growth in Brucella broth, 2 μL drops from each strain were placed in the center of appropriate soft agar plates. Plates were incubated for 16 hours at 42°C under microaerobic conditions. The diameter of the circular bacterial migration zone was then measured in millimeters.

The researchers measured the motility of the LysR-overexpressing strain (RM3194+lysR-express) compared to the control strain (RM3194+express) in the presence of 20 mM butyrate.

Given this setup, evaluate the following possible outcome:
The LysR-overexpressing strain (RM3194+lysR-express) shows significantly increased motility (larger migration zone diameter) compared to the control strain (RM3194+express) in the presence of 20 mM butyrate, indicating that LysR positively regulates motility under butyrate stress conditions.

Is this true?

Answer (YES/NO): NO